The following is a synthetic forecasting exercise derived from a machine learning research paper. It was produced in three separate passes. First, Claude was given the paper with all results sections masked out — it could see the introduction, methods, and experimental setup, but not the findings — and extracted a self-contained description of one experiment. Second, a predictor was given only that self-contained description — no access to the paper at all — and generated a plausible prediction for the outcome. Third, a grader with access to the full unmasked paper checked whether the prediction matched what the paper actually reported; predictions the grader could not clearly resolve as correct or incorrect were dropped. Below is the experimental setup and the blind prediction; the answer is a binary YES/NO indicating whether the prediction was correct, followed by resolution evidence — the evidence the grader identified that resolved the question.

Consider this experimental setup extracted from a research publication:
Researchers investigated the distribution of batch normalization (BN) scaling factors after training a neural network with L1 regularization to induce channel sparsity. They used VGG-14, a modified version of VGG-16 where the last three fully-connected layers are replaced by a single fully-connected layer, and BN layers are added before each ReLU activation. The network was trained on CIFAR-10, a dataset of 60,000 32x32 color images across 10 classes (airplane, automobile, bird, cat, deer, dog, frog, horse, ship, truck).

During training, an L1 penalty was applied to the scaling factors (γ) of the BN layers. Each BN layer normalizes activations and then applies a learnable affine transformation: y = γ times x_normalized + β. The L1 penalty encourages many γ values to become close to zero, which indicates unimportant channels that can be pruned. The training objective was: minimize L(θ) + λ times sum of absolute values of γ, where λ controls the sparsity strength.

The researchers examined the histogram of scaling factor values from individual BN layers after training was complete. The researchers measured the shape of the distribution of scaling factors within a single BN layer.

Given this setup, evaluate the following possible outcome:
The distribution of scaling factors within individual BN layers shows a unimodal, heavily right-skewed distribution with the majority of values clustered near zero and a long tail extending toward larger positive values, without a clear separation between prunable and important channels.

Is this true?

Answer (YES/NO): NO